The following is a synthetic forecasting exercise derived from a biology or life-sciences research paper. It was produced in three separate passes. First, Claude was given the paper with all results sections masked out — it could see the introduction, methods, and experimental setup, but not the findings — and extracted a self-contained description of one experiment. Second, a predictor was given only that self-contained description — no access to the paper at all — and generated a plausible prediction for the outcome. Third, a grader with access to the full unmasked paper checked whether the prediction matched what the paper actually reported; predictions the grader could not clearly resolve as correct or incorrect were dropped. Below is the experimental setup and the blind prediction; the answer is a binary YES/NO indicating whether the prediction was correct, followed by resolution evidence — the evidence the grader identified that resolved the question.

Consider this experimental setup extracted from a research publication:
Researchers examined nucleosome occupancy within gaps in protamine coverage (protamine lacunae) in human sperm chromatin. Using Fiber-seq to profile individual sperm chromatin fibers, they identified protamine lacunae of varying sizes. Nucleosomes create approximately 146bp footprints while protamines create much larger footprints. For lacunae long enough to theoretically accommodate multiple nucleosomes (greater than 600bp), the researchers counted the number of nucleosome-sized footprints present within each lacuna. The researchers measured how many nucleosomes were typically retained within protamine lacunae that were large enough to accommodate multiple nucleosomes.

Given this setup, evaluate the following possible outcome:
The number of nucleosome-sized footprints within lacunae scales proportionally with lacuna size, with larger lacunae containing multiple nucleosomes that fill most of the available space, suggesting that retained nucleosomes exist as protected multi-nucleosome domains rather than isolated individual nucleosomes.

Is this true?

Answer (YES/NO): NO